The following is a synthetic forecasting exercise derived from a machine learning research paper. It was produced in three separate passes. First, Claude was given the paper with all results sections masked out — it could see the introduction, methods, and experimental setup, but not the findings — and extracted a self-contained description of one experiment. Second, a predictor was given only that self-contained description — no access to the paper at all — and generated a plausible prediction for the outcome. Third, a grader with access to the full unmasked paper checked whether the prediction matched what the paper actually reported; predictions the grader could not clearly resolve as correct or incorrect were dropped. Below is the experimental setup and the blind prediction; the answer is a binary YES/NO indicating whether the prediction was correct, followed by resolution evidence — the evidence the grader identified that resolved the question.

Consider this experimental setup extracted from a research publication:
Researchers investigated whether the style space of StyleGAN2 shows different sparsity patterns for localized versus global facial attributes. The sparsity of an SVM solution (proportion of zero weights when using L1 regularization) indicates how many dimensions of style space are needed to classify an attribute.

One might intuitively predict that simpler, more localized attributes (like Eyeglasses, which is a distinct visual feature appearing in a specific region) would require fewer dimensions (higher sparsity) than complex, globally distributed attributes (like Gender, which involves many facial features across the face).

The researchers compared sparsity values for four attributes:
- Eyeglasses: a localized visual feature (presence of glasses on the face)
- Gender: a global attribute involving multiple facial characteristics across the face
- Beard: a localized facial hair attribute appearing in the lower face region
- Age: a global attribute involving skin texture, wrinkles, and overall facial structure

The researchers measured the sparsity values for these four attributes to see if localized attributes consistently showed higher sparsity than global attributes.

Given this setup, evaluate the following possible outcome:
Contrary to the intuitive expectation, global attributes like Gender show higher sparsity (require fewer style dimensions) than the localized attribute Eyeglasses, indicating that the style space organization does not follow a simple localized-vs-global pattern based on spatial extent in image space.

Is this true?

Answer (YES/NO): NO